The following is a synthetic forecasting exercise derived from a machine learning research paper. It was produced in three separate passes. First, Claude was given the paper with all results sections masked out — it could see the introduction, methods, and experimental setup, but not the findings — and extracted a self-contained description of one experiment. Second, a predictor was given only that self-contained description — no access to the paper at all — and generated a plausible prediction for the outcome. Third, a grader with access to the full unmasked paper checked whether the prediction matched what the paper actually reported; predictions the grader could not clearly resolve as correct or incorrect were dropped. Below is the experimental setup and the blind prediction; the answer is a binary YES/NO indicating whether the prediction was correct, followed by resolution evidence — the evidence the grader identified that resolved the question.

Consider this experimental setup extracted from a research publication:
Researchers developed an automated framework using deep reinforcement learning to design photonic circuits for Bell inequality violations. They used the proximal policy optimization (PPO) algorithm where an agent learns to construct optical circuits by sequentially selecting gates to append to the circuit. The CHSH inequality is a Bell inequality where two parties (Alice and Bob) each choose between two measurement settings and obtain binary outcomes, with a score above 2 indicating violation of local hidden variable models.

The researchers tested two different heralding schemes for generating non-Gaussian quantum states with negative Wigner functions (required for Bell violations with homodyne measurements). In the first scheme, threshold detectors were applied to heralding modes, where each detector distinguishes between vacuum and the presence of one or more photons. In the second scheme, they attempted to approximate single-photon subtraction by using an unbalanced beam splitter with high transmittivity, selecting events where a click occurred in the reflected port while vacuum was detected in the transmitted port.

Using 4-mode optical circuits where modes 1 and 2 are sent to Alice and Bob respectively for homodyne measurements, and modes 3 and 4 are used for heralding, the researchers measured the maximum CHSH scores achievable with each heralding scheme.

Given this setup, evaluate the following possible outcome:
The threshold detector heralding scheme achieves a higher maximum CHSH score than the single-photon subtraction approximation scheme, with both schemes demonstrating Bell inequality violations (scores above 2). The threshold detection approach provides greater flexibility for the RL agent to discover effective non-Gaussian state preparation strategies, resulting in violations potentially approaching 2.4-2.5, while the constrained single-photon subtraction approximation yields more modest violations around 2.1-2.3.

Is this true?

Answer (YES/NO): NO